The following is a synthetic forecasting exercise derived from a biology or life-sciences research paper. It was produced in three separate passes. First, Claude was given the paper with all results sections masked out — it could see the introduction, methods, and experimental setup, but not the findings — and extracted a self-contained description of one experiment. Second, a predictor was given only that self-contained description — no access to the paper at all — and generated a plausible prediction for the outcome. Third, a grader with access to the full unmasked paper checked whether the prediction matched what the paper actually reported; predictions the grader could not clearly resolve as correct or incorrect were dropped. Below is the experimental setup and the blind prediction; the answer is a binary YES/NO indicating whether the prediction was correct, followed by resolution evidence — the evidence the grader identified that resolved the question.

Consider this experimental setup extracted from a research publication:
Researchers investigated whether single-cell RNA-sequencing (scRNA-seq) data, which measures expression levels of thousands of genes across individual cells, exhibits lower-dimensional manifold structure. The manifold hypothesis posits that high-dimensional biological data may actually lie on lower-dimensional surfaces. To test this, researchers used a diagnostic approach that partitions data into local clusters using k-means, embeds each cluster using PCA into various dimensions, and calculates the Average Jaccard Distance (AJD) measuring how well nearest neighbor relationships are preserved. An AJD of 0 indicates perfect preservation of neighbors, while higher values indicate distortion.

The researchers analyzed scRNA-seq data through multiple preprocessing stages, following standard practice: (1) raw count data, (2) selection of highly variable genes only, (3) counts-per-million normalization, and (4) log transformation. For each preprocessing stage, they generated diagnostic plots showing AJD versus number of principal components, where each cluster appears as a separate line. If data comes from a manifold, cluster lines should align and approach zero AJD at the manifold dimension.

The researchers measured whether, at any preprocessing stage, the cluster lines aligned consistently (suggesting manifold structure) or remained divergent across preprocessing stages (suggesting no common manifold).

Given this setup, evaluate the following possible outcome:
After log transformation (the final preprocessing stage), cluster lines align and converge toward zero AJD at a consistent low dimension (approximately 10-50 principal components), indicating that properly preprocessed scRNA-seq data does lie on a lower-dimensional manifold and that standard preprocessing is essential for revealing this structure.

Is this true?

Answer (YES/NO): NO